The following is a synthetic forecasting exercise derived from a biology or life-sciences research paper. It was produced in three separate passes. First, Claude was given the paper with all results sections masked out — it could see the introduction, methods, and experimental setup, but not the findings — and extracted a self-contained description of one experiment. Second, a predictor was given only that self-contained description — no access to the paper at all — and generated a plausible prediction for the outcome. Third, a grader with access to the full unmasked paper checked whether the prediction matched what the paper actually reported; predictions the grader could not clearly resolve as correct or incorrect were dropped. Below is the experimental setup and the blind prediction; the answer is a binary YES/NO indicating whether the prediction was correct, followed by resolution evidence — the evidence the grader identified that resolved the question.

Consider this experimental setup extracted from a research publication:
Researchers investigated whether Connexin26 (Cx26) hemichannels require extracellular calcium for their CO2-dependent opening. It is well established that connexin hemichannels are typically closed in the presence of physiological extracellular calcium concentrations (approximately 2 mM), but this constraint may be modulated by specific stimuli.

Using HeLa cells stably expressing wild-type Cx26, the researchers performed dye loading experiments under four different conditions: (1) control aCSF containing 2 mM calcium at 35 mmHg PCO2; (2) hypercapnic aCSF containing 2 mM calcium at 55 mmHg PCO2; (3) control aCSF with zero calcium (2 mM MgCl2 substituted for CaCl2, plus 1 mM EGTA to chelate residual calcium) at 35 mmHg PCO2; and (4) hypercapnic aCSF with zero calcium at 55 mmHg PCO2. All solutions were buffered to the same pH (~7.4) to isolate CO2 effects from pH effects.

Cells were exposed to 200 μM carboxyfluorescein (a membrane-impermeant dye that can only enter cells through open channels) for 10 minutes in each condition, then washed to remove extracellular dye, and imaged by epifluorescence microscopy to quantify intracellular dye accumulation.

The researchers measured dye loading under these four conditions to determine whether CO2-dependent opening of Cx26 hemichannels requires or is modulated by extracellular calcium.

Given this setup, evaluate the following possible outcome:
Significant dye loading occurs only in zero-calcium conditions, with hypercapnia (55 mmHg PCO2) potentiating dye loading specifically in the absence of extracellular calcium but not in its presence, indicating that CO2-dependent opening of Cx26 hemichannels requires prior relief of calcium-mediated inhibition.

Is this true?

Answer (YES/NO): NO